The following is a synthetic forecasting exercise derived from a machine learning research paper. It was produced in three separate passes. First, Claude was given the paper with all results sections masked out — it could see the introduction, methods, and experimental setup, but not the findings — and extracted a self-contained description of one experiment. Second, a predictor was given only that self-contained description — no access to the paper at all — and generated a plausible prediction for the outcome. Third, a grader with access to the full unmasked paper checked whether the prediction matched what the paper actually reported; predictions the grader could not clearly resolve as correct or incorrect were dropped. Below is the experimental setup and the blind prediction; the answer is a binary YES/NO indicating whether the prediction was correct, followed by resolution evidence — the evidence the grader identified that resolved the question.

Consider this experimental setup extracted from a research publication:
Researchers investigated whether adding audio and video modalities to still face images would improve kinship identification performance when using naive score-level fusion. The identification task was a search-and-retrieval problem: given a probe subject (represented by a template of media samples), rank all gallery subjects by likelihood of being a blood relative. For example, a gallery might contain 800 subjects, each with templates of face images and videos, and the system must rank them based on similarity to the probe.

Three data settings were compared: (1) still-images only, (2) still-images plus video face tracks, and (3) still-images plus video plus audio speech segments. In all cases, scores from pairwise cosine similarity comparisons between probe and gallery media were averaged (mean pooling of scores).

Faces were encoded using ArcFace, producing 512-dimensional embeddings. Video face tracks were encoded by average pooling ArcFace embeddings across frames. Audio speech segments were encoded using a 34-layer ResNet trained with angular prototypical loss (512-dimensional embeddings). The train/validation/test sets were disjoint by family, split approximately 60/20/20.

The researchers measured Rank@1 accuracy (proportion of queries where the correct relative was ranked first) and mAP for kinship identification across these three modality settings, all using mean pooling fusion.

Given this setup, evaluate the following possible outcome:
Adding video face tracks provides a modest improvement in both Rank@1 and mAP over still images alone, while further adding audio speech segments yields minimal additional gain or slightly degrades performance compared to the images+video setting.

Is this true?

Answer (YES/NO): YES